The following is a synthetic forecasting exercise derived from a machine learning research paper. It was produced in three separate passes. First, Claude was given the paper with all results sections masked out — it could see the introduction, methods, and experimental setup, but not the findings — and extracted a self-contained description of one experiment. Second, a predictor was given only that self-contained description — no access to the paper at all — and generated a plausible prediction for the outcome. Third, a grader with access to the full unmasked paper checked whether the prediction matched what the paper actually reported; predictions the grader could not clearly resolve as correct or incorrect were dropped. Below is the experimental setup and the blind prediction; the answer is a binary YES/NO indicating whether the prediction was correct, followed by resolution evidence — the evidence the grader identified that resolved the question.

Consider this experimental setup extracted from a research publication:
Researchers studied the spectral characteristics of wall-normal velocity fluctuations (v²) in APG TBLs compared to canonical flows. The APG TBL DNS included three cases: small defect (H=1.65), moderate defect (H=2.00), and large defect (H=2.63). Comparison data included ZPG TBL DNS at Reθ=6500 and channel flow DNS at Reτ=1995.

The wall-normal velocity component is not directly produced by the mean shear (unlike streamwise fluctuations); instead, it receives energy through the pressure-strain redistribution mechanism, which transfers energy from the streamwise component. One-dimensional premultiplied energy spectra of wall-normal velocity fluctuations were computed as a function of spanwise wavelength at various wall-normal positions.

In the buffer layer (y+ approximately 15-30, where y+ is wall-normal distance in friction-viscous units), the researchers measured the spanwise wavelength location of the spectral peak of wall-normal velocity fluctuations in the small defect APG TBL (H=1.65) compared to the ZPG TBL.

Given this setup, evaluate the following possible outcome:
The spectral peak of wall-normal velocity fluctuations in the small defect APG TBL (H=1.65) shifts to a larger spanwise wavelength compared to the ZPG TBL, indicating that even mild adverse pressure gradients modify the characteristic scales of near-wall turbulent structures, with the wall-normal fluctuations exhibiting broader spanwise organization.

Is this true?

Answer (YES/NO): NO